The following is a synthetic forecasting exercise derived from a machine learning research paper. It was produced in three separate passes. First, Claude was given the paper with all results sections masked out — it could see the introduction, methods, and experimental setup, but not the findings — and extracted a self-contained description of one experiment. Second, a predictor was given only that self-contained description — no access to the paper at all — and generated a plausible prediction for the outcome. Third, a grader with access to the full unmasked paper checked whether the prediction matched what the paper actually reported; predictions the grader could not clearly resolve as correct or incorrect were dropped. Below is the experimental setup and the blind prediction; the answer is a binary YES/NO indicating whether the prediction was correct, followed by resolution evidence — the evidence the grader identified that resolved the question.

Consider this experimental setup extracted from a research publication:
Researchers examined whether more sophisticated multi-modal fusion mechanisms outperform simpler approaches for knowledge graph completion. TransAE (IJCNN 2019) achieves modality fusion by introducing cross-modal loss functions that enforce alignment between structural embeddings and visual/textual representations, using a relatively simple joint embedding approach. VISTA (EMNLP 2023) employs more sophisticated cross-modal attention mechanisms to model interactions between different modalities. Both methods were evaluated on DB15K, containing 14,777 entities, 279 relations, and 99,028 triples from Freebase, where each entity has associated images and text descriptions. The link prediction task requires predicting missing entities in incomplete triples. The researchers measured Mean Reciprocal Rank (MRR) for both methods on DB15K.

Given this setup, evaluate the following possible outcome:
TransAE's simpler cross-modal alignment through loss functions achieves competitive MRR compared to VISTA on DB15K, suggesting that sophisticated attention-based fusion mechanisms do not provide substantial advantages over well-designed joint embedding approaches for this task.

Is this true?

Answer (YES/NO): NO